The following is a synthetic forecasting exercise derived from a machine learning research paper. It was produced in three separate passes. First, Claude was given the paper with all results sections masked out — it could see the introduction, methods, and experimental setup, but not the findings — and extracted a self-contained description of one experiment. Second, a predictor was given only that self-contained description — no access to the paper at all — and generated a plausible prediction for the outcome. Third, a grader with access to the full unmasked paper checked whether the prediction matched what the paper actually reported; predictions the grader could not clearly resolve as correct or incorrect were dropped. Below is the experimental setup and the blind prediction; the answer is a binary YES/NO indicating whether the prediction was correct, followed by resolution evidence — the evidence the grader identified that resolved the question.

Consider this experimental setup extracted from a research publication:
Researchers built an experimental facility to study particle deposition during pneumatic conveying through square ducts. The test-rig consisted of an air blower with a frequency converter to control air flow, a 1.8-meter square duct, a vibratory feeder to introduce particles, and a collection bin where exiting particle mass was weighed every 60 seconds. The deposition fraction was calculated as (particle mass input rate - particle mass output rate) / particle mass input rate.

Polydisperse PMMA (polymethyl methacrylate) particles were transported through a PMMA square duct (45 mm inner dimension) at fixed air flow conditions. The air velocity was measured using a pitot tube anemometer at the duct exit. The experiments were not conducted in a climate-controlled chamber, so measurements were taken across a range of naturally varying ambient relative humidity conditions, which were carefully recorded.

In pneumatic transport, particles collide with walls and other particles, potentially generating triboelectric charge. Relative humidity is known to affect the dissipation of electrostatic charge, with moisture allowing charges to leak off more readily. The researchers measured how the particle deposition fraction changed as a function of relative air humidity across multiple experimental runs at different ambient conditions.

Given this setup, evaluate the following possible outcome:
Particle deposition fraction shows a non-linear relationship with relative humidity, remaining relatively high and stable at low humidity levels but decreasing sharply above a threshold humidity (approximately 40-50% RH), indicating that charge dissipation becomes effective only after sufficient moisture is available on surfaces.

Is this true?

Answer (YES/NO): NO